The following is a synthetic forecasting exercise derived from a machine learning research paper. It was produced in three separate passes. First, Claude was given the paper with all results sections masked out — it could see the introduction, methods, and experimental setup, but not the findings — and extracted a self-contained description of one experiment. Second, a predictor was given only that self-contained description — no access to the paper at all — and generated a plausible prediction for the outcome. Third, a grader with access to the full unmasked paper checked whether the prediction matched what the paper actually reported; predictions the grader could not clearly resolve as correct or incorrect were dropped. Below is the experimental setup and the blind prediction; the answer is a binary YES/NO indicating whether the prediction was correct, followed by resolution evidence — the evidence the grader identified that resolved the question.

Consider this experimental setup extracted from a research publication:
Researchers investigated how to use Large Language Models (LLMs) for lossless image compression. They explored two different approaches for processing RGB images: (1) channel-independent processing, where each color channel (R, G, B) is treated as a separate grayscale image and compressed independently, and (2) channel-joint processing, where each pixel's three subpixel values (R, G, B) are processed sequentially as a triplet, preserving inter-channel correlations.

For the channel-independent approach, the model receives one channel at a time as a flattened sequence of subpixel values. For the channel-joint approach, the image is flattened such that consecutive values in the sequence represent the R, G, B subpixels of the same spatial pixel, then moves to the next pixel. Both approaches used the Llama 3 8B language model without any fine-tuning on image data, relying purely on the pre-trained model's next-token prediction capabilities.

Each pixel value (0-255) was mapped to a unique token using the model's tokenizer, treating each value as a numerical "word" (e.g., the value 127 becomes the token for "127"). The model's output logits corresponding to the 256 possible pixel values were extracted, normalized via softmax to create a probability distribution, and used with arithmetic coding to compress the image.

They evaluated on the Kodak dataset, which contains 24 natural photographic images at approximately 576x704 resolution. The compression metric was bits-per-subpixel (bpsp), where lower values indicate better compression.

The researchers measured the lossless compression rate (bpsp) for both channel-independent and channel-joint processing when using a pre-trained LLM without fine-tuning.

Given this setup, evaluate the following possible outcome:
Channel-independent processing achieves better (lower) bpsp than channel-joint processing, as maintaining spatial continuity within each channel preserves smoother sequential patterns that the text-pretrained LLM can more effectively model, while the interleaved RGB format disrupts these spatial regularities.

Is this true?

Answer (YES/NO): NO